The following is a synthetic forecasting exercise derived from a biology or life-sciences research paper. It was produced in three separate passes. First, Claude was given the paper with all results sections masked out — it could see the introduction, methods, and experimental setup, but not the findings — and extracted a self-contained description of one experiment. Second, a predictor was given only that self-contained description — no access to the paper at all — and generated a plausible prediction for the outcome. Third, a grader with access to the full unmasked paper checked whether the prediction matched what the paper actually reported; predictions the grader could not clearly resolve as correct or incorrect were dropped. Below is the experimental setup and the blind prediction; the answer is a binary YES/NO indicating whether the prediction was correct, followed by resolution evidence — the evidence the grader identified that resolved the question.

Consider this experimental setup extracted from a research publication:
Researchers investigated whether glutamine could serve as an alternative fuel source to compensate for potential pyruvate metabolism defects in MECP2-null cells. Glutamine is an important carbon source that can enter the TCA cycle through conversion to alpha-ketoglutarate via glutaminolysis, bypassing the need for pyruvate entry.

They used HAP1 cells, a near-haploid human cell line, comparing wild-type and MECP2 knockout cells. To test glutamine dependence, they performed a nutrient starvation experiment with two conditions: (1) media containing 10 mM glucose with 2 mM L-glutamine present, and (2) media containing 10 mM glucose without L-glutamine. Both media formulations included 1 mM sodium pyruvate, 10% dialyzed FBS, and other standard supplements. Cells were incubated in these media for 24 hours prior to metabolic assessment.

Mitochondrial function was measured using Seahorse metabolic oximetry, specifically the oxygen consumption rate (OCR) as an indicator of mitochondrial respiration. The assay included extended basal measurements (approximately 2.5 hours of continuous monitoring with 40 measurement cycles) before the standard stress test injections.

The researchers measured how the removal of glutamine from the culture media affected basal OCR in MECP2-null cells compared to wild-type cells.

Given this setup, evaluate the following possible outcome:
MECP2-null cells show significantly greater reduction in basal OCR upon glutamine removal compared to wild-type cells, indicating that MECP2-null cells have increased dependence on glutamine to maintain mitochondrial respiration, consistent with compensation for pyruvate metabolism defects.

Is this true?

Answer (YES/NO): NO